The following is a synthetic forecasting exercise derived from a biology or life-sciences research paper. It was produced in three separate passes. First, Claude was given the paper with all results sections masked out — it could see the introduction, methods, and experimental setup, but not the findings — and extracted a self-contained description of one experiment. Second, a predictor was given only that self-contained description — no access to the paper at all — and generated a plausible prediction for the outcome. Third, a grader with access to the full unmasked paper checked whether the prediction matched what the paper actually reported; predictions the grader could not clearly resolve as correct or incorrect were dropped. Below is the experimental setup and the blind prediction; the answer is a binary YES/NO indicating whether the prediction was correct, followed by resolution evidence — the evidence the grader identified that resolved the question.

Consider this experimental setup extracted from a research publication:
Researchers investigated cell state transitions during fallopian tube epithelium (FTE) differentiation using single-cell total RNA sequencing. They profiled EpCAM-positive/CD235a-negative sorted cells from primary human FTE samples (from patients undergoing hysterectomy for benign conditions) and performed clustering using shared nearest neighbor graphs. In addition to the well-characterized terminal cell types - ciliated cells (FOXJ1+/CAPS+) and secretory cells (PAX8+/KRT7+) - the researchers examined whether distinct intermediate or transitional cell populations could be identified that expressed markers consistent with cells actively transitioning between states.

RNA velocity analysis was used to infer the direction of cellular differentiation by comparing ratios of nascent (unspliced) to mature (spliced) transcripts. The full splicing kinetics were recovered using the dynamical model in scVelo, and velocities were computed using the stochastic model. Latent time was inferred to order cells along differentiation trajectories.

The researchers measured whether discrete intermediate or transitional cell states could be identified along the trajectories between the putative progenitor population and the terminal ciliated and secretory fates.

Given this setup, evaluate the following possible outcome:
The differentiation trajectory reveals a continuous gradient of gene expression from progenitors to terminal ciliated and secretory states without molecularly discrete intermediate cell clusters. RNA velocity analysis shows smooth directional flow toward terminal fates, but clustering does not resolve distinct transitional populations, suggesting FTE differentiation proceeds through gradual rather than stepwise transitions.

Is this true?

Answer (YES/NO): NO